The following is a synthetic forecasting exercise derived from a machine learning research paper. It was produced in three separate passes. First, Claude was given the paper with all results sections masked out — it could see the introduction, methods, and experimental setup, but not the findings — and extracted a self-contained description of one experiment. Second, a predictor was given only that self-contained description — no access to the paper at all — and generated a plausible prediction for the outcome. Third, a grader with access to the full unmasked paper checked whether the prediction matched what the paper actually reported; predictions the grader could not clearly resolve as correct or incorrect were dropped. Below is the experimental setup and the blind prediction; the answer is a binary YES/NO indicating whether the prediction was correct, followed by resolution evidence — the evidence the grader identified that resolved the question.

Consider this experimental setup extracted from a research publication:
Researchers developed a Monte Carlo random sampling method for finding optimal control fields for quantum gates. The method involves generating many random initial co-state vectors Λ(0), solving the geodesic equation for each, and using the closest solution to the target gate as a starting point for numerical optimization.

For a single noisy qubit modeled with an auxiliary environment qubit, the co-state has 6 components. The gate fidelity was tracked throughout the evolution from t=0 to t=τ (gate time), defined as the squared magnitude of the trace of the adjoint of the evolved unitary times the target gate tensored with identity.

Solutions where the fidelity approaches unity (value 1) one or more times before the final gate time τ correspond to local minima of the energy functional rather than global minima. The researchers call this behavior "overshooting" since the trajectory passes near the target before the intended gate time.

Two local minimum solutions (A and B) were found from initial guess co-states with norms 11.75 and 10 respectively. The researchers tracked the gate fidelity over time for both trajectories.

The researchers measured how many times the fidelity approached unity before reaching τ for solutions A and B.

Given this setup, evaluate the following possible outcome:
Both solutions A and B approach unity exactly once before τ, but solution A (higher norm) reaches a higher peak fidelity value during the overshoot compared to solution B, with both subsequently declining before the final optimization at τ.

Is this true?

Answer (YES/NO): NO